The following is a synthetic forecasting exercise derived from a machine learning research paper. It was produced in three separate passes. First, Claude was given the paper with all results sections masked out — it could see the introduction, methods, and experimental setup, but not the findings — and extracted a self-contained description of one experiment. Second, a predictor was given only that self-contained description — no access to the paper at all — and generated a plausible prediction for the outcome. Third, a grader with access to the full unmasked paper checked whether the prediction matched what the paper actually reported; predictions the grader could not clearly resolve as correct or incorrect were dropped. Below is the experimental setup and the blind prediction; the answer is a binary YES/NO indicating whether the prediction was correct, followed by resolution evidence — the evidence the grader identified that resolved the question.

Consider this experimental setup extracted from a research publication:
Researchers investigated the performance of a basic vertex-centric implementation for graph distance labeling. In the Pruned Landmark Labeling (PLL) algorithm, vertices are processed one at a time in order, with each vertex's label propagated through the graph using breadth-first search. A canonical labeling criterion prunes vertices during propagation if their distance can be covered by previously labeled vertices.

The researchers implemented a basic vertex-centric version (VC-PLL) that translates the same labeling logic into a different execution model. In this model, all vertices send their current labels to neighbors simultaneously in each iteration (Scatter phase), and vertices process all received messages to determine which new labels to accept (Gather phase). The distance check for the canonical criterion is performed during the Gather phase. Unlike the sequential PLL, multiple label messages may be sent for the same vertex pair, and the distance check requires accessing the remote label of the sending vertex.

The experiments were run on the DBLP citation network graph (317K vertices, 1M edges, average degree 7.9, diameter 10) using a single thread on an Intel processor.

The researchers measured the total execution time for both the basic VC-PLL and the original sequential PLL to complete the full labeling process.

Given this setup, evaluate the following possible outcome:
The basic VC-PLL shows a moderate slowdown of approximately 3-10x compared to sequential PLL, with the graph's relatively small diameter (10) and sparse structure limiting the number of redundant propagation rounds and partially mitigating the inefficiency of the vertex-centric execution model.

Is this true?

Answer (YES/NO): NO